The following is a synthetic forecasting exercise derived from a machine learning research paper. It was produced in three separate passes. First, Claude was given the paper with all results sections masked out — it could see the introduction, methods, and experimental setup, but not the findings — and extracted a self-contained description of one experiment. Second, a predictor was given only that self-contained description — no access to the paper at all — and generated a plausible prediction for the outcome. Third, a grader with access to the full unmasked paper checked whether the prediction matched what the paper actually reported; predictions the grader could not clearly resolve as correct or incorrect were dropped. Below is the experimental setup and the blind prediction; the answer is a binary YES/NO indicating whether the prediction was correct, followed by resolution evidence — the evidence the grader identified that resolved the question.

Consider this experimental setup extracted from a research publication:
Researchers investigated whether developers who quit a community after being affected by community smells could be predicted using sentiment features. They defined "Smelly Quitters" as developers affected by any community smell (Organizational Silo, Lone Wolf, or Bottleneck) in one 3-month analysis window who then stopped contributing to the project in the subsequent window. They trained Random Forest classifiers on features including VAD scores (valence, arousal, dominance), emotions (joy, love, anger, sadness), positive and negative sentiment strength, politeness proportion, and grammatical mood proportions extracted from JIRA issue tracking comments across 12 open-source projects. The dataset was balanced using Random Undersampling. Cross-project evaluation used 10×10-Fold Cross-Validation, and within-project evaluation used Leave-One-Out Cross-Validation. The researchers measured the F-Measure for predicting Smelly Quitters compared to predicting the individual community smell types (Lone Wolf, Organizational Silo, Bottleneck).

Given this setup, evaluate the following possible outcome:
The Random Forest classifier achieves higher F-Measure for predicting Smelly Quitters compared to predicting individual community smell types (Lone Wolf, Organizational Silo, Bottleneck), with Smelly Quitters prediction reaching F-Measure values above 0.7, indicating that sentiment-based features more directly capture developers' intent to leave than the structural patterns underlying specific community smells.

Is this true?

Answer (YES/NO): NO